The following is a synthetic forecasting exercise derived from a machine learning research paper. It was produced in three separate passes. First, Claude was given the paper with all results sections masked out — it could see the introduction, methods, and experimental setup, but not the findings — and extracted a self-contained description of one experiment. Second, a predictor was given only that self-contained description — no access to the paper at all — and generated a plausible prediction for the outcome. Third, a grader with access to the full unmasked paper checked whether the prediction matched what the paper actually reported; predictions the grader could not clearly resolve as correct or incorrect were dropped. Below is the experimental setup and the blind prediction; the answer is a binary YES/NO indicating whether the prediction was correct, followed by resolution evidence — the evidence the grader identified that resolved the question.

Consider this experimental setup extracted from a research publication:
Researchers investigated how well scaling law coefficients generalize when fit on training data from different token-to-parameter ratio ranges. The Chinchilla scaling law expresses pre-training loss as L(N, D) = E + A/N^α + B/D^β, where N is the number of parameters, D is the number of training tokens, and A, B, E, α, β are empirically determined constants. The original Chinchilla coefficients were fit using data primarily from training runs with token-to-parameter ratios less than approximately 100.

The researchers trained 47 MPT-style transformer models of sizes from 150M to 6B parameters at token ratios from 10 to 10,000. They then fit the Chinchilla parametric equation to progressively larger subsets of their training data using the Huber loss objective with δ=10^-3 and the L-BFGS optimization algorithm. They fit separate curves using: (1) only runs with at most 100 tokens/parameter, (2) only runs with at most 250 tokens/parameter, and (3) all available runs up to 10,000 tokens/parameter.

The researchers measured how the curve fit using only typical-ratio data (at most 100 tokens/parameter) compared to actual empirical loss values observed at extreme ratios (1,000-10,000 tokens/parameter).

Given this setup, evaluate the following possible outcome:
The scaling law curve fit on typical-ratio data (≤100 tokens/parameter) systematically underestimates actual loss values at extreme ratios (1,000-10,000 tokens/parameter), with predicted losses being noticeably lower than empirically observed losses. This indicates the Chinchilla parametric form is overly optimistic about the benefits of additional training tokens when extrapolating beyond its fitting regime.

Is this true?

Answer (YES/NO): YES